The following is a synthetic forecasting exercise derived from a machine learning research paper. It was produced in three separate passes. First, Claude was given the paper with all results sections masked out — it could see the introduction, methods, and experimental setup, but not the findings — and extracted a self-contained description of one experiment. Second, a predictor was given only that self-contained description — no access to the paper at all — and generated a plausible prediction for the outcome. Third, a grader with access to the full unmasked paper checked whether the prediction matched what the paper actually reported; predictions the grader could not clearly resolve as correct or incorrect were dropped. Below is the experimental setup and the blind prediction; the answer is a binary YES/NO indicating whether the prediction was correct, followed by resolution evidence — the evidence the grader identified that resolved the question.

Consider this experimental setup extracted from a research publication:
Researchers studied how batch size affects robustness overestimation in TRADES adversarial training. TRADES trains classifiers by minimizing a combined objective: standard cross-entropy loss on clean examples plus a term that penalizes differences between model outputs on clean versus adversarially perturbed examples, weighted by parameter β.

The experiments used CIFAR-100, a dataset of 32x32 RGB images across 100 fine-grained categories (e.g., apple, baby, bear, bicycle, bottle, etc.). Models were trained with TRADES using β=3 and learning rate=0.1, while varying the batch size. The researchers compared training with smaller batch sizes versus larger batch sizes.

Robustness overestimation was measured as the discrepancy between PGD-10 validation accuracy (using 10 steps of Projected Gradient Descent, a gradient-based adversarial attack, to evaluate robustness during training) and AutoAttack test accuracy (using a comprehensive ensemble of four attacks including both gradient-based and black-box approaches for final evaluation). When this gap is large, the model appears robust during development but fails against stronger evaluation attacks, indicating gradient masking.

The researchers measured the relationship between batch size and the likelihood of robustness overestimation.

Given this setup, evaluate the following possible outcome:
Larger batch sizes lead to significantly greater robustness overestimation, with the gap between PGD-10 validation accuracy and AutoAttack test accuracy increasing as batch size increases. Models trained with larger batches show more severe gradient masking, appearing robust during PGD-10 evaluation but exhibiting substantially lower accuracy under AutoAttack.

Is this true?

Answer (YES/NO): NO